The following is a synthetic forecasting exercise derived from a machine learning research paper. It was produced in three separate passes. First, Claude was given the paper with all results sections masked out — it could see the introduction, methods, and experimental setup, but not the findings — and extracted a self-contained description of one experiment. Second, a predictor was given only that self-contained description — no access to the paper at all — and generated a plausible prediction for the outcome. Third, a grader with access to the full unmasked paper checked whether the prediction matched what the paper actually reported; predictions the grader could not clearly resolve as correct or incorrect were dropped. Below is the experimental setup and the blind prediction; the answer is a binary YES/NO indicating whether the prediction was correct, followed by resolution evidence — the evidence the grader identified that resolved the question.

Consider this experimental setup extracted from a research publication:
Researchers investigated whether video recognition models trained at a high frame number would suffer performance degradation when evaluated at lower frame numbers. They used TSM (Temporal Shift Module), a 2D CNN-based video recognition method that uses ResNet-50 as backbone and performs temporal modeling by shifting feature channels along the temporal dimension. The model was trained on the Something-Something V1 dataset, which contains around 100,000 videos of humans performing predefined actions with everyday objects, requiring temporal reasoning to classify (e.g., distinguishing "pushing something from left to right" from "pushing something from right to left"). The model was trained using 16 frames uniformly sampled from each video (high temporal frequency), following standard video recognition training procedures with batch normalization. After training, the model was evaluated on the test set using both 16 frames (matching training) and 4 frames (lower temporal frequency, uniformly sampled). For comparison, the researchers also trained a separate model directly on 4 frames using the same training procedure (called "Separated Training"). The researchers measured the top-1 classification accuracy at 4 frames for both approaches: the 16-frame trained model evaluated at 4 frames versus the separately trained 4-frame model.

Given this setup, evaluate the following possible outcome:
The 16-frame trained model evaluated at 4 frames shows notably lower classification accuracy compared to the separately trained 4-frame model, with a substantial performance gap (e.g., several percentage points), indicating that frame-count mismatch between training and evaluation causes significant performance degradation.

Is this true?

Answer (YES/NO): YES